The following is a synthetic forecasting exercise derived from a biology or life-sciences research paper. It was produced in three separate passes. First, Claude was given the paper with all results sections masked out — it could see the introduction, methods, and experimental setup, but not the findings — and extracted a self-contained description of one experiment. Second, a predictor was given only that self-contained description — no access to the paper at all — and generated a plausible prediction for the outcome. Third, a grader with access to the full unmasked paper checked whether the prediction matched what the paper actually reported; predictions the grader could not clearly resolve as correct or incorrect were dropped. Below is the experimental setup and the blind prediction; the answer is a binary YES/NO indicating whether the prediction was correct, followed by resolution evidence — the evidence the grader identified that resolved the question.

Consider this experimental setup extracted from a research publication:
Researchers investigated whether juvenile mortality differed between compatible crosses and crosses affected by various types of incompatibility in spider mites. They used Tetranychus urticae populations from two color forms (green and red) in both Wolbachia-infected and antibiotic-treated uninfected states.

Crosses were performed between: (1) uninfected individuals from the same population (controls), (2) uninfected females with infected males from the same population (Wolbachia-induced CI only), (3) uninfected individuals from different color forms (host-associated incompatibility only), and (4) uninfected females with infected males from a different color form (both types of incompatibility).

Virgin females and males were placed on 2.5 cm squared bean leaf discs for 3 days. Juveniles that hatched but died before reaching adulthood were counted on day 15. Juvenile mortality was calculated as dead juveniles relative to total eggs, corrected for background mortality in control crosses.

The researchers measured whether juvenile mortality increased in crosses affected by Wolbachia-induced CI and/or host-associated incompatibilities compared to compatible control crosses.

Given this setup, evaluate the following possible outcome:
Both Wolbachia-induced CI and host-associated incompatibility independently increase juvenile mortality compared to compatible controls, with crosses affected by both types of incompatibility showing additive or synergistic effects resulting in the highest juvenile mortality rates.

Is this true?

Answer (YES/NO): NO